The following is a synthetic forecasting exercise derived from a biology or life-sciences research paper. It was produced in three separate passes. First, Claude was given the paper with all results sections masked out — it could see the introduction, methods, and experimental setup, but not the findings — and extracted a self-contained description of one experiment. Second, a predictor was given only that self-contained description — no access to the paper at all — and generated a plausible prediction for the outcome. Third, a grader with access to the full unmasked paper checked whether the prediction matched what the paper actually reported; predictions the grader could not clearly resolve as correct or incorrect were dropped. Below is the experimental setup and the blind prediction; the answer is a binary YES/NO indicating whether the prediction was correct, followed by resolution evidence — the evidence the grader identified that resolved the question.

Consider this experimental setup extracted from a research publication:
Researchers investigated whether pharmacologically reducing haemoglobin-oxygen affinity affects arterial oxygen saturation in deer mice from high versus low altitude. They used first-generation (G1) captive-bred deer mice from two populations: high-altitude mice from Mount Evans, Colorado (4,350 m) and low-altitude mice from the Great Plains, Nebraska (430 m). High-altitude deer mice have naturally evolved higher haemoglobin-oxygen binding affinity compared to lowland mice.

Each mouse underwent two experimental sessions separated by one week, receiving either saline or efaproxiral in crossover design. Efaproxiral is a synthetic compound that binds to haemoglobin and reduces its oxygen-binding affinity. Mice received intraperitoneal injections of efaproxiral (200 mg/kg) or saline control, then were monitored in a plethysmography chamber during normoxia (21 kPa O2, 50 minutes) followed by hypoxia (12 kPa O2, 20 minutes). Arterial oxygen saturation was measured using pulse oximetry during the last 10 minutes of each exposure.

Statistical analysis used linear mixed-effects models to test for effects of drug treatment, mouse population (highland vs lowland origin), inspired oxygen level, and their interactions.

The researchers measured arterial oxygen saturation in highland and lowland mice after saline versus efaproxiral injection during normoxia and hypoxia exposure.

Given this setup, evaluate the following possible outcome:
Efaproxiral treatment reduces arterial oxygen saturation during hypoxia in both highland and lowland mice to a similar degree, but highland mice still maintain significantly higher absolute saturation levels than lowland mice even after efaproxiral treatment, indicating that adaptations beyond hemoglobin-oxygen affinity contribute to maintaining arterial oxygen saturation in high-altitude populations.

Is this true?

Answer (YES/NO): NO